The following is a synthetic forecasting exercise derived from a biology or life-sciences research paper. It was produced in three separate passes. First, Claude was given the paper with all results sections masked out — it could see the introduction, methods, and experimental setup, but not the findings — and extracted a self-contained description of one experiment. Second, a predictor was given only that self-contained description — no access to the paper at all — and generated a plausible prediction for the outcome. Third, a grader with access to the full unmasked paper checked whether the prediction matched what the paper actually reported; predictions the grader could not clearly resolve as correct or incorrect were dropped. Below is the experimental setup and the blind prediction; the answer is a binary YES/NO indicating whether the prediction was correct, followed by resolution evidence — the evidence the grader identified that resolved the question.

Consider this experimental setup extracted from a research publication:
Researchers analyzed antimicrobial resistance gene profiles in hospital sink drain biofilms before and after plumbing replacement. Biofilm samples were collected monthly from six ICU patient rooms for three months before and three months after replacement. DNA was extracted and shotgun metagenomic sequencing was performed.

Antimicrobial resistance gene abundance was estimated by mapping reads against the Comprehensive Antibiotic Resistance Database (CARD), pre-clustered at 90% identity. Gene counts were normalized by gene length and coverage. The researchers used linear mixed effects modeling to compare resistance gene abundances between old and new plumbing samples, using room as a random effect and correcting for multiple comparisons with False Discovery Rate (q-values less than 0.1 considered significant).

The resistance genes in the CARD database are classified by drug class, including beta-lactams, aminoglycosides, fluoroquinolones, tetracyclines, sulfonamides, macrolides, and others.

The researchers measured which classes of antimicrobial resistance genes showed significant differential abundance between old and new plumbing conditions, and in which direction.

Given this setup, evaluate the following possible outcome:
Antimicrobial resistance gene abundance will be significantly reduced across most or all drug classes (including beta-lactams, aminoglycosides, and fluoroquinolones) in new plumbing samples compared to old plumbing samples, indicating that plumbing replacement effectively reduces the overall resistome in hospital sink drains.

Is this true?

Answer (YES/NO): NO